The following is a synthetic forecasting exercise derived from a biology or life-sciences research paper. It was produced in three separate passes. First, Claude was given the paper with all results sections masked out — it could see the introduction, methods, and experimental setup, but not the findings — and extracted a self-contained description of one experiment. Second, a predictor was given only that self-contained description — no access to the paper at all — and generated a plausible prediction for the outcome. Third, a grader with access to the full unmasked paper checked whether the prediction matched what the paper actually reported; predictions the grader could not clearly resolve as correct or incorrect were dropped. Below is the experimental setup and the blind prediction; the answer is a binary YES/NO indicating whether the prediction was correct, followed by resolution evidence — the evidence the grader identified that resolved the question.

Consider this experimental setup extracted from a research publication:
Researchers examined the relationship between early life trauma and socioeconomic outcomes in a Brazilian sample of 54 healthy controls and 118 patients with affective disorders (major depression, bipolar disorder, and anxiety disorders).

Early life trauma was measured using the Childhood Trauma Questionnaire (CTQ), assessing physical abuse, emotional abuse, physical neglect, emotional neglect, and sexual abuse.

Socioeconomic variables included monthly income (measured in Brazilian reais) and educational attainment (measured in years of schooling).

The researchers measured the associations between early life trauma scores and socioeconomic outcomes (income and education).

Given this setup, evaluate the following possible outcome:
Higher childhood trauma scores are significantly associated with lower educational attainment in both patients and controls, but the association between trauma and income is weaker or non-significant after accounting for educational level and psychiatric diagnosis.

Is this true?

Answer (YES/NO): NO